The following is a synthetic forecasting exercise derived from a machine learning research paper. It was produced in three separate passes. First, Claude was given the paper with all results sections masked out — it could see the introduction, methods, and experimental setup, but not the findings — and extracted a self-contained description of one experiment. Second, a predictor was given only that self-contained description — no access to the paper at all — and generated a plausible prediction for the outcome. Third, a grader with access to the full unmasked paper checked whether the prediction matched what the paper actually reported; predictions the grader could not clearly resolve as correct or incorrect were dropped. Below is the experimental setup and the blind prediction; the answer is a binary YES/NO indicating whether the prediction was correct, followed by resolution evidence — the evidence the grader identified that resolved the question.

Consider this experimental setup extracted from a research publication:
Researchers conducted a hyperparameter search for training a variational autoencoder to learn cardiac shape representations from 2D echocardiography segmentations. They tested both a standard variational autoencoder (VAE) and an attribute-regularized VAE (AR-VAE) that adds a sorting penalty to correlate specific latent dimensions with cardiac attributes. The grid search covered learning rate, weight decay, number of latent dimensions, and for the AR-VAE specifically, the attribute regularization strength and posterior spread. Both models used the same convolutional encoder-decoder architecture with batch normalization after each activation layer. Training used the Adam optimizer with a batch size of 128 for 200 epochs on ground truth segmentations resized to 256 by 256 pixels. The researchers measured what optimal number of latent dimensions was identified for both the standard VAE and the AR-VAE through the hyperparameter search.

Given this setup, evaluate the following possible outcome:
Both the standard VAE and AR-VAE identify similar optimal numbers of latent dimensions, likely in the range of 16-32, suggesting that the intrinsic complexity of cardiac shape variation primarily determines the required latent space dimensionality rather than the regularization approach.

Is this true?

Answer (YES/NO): YES